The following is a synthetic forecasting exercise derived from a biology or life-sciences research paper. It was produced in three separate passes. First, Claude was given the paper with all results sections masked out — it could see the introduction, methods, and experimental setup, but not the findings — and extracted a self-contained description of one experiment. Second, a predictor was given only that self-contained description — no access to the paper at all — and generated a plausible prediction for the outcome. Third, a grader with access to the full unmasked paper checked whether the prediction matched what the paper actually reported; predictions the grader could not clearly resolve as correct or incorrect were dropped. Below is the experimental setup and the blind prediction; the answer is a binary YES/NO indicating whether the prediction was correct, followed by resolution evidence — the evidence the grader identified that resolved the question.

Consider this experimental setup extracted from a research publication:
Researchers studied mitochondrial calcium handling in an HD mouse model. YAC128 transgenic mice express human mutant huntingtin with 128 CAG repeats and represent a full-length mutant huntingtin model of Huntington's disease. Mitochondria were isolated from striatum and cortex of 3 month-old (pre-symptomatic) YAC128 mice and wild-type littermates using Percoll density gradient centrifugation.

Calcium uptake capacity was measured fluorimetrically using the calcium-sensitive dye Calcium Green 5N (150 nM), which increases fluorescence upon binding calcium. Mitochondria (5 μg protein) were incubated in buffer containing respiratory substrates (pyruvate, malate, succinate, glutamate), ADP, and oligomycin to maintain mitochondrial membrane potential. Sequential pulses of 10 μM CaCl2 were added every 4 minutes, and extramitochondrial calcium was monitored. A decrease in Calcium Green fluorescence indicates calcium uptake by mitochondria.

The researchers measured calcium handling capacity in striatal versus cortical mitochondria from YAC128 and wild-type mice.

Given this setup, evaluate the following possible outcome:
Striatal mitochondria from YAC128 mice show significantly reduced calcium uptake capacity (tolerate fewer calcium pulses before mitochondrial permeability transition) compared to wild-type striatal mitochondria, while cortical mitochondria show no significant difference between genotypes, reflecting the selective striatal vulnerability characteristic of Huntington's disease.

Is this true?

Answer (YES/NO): YES